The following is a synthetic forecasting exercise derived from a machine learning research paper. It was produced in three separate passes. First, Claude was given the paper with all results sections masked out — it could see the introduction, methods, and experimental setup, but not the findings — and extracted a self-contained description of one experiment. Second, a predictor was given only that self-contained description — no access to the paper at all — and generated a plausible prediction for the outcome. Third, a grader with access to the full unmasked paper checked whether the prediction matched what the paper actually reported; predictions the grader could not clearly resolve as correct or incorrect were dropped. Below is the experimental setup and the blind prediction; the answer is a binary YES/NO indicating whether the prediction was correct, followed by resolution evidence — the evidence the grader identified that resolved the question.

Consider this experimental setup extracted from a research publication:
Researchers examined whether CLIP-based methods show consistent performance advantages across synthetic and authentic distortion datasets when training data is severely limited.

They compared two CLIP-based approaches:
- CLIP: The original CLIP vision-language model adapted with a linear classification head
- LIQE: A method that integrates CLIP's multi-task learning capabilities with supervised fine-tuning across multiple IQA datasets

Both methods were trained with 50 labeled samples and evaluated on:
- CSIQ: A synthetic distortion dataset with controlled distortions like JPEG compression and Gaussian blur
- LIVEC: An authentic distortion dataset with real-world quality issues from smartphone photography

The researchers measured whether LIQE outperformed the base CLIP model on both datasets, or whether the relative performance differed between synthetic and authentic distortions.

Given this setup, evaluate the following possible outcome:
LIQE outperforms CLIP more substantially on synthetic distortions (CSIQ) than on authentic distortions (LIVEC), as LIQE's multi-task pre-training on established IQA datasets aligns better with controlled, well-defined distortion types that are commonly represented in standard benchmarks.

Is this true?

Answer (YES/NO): NO